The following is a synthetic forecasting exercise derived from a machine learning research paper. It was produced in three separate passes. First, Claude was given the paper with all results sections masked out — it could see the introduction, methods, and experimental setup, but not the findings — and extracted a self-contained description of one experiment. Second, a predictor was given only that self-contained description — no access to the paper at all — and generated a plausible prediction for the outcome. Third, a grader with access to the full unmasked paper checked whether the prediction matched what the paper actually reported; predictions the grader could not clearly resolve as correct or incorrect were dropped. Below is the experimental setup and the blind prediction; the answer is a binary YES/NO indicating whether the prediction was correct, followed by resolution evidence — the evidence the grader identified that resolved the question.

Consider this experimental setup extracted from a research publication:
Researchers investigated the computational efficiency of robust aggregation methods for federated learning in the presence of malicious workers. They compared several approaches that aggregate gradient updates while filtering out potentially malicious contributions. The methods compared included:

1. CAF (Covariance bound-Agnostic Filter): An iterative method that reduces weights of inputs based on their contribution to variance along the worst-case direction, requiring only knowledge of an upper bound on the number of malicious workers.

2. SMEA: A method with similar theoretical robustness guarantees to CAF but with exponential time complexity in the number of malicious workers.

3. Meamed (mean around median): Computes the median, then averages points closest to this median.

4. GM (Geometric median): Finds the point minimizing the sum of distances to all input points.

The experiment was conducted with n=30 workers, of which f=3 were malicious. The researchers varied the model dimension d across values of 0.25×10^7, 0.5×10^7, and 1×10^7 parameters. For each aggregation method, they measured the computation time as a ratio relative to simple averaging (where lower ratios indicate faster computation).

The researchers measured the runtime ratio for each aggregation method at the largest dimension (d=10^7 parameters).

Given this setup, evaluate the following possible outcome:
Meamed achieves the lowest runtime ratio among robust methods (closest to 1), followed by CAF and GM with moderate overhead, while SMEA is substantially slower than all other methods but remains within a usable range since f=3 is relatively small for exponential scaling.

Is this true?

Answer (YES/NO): NO